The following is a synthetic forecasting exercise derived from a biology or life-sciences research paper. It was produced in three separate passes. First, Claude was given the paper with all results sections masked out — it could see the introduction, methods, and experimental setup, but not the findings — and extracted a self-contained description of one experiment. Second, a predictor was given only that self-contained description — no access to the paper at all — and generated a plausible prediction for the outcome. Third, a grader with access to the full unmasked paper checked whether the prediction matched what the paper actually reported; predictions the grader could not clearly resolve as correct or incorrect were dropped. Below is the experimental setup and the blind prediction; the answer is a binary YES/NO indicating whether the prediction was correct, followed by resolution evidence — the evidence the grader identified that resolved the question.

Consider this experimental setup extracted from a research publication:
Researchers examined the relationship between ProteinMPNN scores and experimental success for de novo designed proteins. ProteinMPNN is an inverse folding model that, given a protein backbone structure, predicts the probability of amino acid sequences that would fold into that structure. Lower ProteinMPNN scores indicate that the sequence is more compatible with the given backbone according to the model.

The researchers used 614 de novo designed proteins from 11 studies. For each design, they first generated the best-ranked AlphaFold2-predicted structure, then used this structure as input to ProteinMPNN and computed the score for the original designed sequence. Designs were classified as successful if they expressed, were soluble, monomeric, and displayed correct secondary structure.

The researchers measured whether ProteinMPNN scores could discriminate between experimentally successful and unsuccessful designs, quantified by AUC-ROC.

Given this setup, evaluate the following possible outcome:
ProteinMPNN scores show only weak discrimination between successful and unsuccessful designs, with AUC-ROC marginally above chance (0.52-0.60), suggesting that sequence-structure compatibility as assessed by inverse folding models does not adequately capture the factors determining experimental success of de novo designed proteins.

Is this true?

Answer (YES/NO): NO